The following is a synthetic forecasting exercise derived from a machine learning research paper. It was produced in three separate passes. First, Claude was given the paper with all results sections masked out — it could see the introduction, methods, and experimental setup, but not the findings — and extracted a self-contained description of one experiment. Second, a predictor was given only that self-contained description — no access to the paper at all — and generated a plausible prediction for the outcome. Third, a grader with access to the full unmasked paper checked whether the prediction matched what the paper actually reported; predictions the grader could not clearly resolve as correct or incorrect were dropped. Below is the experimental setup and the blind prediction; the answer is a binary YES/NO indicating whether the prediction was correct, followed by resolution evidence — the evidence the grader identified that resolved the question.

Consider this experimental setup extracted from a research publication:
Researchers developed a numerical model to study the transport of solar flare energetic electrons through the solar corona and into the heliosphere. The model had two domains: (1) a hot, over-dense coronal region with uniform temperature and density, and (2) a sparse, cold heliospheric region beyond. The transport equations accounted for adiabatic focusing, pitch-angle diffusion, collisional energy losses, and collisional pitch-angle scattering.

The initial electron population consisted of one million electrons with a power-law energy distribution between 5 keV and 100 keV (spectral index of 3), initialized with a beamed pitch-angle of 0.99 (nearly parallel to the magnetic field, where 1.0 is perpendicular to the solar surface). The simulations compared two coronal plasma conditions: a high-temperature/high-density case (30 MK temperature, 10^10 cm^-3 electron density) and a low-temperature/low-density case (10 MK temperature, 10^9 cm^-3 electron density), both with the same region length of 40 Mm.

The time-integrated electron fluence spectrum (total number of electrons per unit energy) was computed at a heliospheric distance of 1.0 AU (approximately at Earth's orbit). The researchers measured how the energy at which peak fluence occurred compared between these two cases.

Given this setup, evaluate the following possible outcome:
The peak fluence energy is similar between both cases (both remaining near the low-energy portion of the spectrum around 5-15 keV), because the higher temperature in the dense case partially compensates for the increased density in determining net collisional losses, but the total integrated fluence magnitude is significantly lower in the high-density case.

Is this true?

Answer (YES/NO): NO